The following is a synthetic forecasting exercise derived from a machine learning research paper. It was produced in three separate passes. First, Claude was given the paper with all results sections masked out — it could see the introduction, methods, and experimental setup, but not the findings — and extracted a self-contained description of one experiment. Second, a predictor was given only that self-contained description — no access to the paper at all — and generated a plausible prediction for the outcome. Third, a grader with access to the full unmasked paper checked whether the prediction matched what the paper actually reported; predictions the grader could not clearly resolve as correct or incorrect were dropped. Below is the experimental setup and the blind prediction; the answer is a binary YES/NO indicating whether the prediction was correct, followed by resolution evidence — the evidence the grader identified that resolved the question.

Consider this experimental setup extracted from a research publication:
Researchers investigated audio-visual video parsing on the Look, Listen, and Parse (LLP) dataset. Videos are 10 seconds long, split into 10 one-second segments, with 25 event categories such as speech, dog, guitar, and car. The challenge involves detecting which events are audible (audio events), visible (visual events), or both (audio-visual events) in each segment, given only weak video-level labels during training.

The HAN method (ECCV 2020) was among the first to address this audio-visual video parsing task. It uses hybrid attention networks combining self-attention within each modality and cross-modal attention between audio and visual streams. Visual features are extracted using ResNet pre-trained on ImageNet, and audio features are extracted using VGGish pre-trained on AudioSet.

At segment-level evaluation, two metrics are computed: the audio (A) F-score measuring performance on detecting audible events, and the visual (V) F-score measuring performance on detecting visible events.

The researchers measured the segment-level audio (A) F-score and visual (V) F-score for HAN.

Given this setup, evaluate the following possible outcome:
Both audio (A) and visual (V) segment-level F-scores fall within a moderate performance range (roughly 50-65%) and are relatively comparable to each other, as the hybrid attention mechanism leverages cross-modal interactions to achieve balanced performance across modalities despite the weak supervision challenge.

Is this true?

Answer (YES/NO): NO